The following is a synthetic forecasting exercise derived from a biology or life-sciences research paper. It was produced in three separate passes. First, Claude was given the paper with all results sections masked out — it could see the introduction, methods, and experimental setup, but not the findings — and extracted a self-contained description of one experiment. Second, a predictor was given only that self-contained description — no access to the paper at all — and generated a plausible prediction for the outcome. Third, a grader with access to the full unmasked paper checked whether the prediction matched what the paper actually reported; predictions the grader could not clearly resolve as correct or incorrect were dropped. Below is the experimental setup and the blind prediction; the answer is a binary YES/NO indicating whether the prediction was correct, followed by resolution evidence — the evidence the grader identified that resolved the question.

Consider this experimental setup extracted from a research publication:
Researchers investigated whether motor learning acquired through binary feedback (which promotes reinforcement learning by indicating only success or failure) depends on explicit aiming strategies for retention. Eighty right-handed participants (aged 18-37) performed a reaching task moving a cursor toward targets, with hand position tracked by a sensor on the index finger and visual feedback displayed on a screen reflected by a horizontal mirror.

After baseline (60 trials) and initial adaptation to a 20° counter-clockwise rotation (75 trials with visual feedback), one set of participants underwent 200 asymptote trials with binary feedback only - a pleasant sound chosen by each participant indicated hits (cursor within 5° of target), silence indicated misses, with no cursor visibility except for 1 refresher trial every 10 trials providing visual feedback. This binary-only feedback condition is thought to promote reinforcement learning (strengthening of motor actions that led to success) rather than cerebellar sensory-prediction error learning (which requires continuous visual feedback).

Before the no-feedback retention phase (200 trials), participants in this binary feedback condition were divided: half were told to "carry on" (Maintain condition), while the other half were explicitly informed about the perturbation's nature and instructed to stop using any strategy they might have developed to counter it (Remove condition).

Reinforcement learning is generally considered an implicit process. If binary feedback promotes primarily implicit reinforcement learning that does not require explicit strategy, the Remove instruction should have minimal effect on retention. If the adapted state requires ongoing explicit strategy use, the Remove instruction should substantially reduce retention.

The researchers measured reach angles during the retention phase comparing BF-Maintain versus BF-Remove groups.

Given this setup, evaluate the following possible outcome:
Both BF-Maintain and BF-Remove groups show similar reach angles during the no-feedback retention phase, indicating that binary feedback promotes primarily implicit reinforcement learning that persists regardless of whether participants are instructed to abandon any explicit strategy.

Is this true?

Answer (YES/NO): NO